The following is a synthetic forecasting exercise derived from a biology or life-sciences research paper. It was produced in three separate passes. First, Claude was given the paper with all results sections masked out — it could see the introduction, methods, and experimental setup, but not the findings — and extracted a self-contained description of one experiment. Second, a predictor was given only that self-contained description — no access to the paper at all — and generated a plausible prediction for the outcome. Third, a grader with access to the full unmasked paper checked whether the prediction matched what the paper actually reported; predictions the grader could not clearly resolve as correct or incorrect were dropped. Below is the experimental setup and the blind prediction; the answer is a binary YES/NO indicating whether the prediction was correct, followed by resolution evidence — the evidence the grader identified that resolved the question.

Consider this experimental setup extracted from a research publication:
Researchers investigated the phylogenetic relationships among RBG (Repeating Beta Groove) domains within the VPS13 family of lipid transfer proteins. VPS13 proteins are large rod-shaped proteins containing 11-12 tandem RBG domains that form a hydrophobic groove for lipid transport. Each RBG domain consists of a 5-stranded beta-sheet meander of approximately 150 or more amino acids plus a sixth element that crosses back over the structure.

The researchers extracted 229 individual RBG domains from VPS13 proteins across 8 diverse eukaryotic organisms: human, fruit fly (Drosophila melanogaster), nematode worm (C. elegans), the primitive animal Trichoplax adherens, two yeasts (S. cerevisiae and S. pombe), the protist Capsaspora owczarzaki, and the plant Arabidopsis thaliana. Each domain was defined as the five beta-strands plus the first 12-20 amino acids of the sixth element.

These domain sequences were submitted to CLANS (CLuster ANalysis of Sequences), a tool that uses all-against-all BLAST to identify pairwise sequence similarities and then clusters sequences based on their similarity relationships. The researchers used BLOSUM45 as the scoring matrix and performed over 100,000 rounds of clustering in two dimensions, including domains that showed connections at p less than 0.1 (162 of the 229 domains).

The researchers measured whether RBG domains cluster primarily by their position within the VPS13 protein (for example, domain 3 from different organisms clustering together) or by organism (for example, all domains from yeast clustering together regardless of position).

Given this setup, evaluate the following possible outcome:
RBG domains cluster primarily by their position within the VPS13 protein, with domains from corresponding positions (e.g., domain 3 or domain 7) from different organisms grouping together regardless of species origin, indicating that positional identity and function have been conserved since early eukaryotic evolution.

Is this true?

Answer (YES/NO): YES